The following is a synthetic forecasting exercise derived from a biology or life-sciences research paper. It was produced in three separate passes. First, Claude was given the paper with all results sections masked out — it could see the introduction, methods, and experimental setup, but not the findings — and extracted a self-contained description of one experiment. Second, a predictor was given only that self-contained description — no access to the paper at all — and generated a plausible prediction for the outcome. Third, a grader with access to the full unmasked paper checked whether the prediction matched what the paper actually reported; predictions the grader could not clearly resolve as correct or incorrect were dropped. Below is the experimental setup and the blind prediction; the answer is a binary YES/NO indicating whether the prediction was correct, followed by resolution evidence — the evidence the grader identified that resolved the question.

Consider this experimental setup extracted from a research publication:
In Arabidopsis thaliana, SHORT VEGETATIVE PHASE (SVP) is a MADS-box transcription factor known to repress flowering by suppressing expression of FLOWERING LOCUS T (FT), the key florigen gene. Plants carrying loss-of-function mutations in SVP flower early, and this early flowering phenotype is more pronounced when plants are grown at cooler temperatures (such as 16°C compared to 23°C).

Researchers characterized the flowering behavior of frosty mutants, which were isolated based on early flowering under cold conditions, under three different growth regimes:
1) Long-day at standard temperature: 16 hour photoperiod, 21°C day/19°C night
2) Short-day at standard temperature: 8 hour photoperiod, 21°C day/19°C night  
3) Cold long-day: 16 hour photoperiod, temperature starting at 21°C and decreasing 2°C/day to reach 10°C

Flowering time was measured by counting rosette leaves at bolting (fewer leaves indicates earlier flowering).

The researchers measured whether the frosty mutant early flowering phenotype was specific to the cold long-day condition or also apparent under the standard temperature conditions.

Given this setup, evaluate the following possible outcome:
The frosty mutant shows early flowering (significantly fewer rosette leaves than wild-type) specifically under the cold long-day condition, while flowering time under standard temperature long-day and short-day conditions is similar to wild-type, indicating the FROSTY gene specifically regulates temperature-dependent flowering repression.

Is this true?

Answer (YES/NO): NO